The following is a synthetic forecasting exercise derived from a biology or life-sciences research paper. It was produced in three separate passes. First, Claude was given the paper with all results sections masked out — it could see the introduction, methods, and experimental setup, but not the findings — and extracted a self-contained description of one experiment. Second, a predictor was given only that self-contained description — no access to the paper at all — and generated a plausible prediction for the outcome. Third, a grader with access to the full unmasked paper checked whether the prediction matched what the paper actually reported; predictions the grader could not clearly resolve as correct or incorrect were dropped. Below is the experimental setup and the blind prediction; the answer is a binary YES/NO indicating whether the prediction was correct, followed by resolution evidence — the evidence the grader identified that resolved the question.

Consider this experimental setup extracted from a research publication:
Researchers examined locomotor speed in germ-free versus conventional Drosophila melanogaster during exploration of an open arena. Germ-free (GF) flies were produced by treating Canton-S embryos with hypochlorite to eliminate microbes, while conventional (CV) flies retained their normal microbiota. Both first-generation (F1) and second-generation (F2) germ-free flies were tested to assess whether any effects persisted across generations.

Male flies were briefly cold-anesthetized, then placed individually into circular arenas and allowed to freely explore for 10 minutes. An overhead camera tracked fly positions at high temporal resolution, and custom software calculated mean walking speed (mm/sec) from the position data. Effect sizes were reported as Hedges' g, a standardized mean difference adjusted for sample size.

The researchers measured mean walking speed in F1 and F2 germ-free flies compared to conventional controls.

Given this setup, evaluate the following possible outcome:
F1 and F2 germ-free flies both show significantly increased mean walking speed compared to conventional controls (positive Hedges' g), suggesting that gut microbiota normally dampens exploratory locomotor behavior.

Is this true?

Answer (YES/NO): NO